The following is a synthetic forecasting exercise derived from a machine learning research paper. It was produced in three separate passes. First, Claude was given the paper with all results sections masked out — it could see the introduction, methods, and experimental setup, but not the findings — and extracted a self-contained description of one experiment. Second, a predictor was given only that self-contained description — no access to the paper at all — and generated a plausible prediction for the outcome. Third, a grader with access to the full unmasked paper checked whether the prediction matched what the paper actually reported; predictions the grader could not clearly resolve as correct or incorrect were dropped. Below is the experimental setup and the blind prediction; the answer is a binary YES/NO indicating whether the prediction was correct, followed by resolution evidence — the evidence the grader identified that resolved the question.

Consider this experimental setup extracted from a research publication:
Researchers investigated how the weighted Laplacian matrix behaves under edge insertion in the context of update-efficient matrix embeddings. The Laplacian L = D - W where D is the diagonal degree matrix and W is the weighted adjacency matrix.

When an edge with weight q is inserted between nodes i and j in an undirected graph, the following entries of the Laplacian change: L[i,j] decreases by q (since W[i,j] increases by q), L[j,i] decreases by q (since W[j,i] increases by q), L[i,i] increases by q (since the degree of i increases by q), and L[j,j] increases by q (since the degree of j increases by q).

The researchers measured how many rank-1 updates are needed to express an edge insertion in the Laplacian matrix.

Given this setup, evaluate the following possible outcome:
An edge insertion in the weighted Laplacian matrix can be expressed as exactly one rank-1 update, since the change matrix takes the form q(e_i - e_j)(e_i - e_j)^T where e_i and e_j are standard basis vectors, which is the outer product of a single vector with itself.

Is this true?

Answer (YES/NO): NO